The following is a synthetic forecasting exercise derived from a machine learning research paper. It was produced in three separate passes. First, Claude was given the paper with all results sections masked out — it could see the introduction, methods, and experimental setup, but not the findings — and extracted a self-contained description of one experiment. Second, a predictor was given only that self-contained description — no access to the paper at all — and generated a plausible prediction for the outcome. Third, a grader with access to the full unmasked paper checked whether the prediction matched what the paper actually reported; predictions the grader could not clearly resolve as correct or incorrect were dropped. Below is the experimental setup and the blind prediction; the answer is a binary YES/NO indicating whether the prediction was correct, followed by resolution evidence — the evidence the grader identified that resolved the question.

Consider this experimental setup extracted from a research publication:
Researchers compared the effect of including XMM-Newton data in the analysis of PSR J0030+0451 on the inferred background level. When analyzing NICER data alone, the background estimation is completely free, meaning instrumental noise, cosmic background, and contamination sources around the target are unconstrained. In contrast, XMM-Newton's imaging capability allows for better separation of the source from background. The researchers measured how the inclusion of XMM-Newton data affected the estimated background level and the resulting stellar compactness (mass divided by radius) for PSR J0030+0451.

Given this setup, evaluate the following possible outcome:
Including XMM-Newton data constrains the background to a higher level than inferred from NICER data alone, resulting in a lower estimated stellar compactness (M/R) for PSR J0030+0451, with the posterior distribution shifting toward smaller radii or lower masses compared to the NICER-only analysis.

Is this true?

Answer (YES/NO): NO